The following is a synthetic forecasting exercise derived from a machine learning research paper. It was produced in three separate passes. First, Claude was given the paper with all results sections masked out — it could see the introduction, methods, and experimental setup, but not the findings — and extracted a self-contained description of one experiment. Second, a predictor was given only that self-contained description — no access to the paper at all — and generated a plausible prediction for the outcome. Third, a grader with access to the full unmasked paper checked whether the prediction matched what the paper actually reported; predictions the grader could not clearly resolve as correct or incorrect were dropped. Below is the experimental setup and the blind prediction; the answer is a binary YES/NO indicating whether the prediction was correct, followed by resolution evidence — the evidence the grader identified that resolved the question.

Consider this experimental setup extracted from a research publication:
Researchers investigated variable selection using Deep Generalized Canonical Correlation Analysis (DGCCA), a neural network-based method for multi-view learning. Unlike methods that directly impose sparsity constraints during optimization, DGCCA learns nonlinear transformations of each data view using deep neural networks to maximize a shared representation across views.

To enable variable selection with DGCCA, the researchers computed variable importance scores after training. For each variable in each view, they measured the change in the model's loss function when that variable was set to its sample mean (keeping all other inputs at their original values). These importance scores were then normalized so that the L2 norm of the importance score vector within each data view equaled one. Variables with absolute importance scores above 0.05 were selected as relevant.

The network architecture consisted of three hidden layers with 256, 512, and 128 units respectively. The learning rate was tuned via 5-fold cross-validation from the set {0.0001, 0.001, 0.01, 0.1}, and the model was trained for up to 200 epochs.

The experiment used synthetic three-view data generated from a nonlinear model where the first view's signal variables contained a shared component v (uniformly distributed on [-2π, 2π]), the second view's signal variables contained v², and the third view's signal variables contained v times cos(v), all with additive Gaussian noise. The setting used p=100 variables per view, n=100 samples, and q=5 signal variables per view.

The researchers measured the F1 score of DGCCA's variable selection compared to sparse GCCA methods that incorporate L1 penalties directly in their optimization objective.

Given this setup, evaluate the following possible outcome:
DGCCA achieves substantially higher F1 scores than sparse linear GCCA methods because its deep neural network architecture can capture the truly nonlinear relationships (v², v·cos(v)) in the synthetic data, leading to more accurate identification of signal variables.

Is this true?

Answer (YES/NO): NO